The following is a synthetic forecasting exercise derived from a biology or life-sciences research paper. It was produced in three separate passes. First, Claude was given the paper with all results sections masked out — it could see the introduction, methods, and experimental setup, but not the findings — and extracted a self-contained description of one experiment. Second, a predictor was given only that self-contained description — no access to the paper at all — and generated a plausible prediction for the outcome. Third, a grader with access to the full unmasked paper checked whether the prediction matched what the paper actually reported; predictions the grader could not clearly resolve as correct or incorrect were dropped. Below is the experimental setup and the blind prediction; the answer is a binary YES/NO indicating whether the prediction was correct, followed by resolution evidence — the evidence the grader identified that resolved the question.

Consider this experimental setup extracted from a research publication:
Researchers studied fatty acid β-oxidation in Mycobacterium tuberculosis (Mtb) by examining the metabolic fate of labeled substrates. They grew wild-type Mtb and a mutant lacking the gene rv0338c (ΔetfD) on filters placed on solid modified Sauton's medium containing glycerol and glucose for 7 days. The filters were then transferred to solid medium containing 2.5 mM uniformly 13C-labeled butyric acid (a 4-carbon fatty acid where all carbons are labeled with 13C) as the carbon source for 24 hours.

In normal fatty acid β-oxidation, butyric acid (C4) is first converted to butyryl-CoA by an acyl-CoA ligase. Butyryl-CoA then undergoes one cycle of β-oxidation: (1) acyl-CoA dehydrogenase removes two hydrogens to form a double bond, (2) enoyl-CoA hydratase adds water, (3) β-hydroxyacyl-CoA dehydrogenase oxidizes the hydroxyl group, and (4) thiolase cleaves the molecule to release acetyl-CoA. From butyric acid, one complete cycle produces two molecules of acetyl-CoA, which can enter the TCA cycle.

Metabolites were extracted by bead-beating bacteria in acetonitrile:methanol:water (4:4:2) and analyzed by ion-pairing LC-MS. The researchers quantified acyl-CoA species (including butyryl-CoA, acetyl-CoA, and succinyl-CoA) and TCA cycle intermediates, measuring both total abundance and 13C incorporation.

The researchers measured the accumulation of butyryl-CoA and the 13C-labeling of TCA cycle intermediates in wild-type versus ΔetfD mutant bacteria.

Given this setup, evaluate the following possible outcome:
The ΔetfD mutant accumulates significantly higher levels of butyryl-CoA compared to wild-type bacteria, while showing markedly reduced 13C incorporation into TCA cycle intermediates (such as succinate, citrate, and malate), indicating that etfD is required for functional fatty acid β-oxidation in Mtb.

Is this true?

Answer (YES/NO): YES